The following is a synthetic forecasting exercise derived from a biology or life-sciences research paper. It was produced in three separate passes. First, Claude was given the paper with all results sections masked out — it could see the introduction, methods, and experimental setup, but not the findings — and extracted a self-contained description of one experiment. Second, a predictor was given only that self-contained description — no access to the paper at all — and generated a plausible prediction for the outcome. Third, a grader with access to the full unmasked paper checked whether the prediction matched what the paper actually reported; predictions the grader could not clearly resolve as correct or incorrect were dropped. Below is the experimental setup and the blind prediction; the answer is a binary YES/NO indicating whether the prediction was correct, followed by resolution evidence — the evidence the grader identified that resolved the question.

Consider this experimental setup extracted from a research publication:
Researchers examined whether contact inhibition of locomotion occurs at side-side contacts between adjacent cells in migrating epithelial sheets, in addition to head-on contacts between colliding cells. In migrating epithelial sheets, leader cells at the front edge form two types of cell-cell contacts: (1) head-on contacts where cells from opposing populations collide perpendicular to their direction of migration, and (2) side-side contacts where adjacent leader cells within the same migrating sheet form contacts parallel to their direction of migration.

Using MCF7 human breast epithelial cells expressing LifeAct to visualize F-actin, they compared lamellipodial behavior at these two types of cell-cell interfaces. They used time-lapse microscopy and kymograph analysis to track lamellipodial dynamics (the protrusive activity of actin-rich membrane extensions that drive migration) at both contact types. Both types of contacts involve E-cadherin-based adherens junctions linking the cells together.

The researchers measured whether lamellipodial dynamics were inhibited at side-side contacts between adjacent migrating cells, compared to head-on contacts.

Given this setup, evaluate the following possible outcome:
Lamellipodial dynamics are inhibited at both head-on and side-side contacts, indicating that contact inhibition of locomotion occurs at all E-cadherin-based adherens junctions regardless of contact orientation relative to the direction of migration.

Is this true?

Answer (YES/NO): NO